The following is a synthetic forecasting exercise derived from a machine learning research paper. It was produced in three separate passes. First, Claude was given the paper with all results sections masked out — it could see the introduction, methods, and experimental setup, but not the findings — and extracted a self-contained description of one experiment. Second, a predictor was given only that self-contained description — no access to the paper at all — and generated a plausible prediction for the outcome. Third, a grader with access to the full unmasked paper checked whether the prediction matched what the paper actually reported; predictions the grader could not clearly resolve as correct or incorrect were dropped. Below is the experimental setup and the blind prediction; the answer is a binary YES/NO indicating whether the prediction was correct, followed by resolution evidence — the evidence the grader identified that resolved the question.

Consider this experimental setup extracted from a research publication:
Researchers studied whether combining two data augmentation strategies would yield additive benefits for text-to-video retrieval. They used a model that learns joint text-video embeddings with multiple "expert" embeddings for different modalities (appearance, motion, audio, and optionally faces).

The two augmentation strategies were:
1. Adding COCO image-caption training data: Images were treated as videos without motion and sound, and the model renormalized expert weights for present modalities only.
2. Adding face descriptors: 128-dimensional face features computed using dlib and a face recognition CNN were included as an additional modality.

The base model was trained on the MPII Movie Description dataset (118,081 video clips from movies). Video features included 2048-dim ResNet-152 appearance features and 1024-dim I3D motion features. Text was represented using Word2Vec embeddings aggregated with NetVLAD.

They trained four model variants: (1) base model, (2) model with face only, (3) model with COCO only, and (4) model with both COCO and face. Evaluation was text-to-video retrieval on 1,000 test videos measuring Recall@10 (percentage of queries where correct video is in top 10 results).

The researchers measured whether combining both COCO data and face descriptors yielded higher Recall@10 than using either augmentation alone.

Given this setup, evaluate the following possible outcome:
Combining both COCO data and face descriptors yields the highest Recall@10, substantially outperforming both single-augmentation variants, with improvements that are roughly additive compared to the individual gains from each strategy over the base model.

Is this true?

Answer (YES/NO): NO